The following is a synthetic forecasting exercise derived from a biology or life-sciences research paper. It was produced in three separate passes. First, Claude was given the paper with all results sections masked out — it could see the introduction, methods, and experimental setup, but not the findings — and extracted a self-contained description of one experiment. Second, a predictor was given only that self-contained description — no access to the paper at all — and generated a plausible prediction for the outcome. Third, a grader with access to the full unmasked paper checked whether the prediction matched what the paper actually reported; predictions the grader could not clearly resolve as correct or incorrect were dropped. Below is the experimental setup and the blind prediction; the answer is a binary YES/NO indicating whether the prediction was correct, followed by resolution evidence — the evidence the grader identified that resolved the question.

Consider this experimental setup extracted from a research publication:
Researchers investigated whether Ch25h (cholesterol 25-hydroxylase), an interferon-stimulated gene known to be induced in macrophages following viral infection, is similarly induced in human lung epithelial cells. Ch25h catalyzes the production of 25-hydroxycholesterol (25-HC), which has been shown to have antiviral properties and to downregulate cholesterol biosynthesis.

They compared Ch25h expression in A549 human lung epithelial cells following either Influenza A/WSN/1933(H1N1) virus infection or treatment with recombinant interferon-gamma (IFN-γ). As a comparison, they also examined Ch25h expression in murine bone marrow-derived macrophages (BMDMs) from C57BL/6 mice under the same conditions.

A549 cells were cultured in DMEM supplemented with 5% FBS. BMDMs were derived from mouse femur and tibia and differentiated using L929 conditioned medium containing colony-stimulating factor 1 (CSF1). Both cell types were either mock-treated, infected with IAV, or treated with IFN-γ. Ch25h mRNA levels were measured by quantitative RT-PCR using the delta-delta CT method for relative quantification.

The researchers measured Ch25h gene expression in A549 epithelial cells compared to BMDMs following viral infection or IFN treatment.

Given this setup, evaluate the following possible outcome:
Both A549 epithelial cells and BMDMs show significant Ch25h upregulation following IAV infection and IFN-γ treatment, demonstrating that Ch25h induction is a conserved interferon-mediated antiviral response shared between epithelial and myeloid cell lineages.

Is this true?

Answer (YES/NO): NO